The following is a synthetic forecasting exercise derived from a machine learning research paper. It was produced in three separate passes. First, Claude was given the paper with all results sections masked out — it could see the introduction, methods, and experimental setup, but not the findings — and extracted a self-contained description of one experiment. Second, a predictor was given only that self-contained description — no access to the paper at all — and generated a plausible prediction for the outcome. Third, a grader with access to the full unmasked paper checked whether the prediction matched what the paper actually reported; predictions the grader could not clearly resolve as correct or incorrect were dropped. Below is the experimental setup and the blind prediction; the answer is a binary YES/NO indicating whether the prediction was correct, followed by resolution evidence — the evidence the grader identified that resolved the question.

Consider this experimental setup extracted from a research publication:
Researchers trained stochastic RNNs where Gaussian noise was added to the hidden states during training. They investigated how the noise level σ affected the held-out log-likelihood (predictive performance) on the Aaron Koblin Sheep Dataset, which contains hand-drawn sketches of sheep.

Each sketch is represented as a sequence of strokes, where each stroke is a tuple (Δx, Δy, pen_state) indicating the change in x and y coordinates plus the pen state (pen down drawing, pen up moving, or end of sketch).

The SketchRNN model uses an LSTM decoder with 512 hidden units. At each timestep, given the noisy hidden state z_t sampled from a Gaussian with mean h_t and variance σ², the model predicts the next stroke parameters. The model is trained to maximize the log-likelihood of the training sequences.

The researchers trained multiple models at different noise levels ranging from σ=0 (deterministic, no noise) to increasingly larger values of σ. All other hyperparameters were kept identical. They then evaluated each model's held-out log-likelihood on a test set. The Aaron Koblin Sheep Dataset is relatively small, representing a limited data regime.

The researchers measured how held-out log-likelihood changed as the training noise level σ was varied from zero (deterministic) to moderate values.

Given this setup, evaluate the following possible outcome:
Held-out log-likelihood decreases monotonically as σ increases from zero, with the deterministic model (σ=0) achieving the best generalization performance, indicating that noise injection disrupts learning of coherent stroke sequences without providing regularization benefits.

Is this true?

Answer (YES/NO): NO